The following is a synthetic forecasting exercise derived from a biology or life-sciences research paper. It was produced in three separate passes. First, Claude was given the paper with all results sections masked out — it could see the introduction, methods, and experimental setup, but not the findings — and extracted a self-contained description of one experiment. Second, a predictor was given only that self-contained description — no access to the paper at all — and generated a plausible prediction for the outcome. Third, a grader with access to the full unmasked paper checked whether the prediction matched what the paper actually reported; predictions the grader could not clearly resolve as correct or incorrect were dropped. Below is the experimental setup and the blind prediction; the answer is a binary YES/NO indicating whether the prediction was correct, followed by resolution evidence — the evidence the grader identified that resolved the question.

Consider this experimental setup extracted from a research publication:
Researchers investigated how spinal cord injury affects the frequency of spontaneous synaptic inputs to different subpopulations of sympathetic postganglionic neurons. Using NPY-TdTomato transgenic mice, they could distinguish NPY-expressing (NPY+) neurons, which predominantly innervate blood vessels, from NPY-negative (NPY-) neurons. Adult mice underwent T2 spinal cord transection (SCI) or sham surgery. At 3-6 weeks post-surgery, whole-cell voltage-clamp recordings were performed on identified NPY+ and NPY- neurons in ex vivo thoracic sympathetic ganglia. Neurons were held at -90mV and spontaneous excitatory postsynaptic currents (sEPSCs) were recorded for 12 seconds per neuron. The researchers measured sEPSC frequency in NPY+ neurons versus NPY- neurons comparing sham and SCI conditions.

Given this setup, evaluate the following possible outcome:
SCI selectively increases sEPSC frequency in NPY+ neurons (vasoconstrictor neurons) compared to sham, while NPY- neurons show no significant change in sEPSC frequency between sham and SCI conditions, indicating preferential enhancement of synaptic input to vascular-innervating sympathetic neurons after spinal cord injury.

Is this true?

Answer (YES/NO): YES